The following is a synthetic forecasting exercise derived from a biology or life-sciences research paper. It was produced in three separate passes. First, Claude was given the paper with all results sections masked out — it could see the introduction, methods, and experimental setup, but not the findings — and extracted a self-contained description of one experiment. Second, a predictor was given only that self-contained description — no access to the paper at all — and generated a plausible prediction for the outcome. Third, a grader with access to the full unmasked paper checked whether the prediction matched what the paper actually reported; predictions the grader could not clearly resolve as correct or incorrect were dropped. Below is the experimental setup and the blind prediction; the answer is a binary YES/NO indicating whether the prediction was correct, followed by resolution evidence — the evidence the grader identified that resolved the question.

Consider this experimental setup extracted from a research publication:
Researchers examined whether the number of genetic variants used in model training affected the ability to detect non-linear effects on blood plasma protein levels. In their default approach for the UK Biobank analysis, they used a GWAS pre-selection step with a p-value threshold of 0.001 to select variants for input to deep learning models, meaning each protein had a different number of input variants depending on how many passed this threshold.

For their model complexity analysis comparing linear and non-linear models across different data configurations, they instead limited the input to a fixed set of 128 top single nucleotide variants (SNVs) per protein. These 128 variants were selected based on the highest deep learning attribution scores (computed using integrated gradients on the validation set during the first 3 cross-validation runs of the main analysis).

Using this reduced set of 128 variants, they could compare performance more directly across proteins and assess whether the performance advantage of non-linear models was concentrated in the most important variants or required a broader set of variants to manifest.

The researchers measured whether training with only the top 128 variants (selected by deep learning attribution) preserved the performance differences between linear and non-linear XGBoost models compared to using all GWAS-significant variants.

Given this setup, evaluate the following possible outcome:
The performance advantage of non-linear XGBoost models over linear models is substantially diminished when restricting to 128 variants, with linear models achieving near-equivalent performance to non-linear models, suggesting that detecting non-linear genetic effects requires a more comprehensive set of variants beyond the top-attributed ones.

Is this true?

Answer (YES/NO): NO